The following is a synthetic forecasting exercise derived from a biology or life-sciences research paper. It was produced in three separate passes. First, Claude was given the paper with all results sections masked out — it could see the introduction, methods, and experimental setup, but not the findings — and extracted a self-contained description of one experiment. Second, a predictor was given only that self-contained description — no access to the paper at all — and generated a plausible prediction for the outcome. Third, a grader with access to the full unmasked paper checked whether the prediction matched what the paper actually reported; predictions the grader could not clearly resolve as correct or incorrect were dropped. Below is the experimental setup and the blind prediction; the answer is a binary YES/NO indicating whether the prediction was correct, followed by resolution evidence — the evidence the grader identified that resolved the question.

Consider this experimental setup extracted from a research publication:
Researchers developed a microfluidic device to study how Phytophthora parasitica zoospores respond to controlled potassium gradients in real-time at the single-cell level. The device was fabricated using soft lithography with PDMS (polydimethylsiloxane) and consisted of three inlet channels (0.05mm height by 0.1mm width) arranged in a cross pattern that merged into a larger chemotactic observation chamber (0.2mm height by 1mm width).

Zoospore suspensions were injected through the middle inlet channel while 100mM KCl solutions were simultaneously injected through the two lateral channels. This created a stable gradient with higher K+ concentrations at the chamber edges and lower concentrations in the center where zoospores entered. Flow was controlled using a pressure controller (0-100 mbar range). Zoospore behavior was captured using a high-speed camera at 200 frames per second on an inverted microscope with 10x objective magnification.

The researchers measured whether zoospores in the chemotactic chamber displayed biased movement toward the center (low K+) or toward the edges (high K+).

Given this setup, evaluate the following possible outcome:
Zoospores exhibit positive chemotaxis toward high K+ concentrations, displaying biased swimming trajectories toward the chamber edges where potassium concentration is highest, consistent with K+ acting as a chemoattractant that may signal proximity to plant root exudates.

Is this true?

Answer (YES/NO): NO